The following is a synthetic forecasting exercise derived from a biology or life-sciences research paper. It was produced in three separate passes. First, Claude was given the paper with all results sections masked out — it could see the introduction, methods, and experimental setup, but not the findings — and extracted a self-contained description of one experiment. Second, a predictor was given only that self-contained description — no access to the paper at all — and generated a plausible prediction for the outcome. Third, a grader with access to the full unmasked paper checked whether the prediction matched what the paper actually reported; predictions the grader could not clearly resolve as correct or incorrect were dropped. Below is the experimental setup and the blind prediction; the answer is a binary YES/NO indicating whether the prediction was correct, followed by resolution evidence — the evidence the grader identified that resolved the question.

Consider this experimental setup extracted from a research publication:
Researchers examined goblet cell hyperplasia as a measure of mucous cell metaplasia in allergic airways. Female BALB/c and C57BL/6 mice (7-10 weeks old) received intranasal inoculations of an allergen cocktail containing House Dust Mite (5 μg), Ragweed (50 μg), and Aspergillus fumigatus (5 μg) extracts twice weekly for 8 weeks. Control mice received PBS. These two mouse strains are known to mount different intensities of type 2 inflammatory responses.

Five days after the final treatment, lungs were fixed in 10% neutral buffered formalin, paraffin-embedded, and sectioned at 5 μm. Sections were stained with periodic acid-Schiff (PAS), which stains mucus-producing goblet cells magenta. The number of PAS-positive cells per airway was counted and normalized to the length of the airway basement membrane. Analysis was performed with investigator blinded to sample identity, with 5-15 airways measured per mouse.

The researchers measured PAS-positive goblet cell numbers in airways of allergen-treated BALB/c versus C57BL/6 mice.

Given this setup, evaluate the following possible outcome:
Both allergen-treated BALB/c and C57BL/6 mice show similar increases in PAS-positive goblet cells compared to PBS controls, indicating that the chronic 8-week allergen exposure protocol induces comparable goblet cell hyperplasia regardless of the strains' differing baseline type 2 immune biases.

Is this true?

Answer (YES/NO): YES